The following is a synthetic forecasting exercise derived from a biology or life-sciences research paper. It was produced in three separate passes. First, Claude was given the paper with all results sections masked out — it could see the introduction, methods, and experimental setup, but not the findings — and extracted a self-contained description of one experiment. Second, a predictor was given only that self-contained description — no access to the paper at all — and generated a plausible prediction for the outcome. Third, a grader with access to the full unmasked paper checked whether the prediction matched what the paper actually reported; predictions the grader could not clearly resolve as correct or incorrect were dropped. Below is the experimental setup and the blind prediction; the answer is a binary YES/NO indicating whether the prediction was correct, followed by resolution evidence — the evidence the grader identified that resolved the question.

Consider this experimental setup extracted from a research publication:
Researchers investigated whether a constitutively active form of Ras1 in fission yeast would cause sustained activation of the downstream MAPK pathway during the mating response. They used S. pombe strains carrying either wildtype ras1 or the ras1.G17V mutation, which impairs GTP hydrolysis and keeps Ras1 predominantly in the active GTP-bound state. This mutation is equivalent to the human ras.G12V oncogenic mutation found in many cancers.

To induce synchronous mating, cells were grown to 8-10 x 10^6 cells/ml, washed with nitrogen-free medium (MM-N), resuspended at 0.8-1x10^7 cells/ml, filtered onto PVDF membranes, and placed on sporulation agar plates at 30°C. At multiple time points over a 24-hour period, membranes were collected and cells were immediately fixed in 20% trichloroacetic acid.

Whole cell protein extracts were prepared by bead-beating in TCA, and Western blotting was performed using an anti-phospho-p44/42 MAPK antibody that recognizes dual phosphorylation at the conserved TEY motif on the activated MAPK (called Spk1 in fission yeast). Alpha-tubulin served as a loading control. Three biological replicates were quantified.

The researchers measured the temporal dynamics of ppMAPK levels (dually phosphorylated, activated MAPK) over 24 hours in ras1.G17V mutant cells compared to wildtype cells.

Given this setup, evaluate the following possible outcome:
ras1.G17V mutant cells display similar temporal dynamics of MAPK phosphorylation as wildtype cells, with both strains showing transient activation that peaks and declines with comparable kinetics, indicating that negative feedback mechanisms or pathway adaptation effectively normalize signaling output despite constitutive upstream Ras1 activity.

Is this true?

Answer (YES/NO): NO